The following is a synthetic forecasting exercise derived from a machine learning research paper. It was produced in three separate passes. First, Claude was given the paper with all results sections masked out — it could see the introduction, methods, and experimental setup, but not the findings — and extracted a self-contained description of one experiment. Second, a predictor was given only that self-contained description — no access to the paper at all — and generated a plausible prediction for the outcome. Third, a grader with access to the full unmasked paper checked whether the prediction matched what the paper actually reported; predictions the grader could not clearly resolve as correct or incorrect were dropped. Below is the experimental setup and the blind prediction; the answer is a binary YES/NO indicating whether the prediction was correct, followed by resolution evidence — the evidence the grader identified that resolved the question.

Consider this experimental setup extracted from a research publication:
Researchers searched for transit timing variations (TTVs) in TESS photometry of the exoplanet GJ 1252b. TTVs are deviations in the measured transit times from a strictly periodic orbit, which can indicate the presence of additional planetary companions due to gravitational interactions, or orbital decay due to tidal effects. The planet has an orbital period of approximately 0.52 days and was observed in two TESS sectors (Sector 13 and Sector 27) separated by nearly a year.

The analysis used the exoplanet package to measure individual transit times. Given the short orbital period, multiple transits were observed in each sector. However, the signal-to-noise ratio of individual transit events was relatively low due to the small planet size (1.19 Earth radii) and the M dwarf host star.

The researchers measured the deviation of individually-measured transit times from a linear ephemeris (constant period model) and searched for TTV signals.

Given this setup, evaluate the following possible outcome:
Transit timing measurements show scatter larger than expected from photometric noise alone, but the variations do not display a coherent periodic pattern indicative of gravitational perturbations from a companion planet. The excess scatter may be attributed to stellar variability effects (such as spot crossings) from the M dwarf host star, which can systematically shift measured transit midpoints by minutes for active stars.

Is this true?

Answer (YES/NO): NO